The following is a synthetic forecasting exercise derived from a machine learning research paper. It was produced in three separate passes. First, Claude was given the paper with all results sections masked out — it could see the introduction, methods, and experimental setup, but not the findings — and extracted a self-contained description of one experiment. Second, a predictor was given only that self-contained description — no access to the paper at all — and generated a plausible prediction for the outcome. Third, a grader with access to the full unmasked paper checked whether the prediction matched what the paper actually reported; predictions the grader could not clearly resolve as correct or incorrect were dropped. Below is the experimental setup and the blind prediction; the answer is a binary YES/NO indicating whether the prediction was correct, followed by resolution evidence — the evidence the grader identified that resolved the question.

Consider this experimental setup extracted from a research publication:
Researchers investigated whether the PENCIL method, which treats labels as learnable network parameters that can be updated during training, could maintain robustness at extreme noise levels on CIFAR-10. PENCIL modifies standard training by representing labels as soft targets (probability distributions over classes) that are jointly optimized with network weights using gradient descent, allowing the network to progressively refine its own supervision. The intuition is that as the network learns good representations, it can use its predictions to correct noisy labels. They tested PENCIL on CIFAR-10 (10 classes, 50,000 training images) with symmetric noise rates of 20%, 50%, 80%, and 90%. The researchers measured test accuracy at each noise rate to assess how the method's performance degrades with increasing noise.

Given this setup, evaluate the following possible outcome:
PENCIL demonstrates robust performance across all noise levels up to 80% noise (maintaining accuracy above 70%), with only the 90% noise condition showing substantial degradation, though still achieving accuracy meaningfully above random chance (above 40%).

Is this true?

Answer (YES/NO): YES